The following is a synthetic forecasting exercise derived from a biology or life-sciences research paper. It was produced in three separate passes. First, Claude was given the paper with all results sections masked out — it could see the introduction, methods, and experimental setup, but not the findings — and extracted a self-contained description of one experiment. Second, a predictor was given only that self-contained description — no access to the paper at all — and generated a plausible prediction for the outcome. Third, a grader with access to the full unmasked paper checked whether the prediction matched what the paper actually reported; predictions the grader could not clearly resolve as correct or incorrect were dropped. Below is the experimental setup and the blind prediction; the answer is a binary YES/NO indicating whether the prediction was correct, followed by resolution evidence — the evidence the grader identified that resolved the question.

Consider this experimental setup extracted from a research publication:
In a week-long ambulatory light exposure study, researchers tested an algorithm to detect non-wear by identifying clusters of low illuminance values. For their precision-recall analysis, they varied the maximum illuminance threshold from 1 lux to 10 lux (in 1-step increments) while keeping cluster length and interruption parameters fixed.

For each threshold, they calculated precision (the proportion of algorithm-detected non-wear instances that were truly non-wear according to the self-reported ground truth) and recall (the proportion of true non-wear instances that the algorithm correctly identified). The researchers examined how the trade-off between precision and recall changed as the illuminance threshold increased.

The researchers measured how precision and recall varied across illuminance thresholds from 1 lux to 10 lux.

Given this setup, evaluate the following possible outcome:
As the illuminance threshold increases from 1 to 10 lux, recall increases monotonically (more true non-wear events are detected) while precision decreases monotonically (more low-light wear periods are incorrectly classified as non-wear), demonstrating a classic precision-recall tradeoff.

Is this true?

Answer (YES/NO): YES